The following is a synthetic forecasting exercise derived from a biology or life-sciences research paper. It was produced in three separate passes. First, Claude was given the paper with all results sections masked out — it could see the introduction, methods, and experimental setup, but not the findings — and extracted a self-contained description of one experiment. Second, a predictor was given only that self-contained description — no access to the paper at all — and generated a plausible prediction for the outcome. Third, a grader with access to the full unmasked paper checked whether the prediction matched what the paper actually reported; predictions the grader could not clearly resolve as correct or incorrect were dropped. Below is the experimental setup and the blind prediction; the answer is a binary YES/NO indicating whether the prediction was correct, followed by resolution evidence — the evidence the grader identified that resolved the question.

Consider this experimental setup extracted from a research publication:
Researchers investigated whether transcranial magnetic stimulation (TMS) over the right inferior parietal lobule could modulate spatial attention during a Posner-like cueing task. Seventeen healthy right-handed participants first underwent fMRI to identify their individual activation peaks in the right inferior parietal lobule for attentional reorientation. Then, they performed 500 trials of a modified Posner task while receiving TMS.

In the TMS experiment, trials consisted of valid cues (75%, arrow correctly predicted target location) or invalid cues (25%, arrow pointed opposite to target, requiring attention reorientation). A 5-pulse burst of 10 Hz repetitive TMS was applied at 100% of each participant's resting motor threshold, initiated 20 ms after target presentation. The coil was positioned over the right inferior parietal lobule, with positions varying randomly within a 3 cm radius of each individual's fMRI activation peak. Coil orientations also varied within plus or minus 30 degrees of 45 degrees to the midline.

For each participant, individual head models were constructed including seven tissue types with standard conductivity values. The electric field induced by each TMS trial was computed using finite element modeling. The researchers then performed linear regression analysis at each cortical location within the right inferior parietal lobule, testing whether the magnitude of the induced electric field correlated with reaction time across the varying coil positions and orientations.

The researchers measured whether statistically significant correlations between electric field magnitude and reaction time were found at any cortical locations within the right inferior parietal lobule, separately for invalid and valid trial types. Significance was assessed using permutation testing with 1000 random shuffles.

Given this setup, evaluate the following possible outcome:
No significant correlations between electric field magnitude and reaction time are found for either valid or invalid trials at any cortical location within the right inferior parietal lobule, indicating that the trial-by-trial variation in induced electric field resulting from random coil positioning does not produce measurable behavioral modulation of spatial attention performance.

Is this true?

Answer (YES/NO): NO